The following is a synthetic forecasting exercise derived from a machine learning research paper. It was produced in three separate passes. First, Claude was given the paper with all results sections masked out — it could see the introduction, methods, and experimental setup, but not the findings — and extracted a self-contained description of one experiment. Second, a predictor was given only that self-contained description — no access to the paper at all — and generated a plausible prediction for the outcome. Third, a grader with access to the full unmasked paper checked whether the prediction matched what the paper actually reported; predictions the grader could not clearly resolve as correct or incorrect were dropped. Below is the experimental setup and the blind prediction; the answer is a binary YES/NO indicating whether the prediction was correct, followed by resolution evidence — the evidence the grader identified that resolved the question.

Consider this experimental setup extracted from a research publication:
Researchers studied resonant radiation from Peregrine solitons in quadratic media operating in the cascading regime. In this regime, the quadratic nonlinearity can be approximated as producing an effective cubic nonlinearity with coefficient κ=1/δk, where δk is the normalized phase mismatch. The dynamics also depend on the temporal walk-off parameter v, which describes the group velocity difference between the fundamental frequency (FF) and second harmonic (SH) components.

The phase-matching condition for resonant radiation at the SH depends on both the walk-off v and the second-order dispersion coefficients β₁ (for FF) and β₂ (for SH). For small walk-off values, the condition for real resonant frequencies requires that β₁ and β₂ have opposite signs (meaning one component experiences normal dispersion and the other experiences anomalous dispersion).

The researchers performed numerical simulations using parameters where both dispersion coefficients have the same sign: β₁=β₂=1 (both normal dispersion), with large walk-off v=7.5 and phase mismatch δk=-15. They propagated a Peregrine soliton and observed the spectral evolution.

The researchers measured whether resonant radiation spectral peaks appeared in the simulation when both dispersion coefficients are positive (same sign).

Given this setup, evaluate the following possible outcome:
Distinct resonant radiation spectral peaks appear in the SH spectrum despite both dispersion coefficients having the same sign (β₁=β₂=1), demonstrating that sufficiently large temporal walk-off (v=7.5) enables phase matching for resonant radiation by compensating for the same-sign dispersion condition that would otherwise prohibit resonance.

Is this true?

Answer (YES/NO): YES